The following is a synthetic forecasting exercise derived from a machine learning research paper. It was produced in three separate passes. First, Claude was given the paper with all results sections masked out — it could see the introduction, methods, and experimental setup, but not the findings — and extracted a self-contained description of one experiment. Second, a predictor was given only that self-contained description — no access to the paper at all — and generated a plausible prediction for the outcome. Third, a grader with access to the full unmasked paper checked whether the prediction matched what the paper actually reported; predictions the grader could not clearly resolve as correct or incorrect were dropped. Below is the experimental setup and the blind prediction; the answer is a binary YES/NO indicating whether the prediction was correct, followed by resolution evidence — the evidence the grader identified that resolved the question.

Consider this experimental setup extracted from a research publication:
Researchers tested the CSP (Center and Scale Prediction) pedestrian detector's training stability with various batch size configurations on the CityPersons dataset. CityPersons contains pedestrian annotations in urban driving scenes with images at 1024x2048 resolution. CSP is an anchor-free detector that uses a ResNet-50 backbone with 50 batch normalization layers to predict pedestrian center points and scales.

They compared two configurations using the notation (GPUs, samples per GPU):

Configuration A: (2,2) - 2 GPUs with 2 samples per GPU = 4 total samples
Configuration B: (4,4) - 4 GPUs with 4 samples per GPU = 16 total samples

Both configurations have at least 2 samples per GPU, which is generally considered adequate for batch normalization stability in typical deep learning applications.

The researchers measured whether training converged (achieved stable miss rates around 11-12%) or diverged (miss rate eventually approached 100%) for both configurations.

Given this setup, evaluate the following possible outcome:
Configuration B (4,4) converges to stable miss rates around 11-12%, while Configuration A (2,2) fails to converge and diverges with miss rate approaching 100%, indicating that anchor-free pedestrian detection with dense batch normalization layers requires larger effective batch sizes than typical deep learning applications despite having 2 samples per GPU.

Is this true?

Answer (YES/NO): NO